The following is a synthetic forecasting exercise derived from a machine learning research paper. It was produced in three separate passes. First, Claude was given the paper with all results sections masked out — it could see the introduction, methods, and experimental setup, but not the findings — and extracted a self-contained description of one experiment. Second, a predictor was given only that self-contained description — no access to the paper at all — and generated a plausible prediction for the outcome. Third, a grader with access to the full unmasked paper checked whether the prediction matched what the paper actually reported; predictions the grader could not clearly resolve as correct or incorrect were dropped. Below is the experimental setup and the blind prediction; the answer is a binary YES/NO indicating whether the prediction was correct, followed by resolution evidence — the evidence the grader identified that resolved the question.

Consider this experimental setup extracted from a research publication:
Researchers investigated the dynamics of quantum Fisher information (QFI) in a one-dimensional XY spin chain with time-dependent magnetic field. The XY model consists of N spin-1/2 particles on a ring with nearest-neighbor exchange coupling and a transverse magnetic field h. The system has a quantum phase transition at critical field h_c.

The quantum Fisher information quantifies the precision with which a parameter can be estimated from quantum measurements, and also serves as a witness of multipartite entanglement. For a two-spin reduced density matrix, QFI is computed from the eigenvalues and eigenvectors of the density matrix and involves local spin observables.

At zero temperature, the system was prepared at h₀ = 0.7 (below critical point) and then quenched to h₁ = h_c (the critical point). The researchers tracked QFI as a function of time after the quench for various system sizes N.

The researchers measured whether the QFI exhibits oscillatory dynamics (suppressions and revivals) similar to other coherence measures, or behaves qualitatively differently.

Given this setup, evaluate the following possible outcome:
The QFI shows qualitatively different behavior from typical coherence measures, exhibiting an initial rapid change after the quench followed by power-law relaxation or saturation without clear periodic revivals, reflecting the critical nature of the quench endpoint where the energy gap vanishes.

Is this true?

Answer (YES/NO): NO